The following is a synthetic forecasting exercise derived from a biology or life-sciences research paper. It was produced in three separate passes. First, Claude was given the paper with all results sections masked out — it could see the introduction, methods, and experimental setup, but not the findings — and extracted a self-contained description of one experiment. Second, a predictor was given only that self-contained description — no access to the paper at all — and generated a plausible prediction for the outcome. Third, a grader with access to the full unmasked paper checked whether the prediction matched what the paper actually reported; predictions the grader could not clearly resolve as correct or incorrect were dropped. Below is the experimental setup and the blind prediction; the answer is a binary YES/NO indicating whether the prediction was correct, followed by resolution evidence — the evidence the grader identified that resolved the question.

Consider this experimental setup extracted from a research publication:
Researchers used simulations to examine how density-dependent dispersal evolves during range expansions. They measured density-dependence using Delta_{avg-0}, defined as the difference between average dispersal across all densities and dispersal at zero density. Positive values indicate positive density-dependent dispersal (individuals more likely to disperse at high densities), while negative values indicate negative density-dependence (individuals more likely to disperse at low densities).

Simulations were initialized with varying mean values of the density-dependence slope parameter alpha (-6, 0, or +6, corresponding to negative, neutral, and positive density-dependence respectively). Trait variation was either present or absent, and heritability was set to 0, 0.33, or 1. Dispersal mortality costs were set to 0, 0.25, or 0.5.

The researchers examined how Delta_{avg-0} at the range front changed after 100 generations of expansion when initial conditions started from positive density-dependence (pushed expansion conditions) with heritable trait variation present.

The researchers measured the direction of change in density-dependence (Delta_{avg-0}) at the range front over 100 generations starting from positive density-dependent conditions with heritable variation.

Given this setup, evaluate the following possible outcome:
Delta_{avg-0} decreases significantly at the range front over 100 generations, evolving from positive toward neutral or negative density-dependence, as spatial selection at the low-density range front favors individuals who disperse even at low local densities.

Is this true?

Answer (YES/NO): NO